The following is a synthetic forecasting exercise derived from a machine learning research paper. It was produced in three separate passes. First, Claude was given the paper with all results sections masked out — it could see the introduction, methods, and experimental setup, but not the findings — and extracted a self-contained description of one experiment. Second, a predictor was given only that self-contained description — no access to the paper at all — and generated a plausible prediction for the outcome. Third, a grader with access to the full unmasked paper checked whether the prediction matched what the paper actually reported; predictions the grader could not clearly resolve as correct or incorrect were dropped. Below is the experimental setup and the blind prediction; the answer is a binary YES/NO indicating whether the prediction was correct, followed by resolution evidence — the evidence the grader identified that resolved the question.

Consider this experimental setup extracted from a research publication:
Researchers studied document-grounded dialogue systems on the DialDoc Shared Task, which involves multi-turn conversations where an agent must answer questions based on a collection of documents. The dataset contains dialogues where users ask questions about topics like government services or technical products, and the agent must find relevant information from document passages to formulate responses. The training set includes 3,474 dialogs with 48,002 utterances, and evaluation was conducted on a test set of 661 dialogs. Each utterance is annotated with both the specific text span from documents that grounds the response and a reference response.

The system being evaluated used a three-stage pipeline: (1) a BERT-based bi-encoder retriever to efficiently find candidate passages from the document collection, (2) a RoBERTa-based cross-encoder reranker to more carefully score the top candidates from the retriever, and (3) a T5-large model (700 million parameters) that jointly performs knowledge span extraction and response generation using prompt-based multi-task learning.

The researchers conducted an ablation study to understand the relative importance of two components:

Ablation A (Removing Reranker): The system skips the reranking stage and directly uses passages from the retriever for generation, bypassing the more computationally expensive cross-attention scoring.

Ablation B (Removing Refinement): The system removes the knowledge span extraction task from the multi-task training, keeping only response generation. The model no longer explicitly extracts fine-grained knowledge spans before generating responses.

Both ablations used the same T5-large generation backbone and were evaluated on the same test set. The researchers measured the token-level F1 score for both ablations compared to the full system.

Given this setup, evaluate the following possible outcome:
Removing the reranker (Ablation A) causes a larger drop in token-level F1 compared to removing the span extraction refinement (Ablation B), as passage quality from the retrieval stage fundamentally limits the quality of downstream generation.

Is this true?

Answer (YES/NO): YES